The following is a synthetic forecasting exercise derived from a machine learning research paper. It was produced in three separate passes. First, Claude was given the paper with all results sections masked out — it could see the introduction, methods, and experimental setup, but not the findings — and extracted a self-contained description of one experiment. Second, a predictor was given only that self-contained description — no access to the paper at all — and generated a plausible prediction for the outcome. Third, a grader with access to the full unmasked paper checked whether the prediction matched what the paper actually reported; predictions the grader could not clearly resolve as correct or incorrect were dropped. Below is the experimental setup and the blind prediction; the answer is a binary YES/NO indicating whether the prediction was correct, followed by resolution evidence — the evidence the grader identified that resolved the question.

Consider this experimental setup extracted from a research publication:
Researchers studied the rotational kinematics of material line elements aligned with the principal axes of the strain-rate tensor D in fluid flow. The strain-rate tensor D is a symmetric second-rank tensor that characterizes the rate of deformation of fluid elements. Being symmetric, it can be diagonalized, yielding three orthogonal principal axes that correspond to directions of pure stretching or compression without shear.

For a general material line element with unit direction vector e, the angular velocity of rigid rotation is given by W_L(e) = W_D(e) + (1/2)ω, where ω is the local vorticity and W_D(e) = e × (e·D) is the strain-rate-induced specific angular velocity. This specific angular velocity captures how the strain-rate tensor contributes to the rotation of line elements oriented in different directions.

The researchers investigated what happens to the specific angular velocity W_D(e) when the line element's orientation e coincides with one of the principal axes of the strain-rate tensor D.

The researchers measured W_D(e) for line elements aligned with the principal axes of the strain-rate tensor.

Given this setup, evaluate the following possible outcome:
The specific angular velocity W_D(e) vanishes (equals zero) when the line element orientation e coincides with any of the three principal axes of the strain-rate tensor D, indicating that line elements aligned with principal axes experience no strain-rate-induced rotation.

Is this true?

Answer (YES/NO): YES